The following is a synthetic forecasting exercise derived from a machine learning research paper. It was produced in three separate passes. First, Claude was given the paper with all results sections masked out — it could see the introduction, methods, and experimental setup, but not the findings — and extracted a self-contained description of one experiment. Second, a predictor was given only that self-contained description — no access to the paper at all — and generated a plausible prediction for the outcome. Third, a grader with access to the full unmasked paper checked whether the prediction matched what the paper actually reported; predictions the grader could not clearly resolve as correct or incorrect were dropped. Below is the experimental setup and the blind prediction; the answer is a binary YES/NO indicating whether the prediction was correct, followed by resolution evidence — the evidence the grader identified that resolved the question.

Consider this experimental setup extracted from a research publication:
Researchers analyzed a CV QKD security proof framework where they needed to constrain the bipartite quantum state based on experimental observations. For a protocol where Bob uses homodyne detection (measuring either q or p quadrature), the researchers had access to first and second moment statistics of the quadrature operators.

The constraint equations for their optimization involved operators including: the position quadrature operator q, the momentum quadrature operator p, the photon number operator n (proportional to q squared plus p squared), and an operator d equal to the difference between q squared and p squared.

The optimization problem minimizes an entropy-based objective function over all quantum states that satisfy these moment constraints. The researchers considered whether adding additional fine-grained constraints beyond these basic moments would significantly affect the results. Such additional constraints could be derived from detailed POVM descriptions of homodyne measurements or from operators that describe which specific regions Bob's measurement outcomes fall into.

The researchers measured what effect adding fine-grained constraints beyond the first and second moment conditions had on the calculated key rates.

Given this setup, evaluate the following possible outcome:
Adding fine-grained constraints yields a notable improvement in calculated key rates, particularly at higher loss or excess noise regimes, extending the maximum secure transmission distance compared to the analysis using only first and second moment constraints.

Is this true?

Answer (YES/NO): NO